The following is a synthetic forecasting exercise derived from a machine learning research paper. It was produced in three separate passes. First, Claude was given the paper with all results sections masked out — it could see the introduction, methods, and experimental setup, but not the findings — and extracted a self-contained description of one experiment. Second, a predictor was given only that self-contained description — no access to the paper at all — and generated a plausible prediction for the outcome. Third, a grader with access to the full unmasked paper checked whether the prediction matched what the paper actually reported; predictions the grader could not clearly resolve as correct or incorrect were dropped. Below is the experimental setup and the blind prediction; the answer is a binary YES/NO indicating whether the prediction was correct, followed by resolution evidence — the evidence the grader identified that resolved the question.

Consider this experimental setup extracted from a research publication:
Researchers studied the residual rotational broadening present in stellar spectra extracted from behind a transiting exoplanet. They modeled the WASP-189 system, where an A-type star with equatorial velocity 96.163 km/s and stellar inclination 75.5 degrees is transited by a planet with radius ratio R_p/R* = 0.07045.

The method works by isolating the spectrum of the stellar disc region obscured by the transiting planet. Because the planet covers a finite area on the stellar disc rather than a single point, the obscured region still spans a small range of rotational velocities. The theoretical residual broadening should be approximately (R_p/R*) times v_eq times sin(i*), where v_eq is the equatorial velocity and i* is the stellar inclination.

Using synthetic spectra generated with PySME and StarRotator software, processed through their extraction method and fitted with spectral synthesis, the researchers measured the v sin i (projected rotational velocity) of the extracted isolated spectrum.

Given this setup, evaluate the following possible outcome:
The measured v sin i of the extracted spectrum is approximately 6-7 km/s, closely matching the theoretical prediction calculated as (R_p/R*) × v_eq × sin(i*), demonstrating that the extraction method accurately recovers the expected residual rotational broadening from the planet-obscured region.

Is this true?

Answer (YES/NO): YES